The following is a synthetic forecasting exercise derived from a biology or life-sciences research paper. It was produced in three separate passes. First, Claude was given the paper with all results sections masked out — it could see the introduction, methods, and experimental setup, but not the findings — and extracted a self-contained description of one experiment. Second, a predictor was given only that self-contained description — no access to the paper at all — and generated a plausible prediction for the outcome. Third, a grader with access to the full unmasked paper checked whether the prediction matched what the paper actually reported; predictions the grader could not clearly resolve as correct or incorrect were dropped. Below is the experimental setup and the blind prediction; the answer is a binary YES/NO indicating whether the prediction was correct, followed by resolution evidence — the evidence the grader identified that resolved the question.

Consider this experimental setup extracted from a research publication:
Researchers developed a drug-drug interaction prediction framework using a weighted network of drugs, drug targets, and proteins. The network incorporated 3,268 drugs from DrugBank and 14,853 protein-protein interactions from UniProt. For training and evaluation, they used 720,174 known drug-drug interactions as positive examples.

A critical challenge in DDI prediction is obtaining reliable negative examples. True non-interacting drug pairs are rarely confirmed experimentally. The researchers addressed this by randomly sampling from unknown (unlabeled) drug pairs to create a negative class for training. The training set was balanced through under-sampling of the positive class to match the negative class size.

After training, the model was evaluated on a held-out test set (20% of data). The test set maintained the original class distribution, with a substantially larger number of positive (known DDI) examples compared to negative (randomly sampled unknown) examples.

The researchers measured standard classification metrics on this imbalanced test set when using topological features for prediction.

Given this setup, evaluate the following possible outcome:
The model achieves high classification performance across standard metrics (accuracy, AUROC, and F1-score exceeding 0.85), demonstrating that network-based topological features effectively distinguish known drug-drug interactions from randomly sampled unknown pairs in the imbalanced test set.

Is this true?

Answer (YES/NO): NO